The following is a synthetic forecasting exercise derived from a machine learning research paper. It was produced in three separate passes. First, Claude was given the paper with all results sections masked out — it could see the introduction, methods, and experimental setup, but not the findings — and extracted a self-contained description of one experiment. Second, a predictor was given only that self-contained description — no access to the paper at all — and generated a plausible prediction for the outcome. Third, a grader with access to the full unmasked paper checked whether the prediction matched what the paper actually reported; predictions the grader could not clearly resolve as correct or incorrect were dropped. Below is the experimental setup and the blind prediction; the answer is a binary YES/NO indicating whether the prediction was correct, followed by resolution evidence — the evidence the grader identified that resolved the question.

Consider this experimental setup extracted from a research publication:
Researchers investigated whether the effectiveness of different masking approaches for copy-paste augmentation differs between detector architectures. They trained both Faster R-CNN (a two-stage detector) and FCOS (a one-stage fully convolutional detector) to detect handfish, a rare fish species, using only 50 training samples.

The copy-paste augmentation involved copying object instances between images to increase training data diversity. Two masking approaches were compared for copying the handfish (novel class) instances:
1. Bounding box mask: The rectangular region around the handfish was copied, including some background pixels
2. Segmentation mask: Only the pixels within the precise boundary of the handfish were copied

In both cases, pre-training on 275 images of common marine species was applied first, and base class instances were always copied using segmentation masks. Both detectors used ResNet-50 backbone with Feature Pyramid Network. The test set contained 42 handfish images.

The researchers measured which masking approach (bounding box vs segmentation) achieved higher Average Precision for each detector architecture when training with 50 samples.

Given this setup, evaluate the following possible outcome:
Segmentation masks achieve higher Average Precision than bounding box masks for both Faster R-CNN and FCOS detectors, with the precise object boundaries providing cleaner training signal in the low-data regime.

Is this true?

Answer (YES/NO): NO